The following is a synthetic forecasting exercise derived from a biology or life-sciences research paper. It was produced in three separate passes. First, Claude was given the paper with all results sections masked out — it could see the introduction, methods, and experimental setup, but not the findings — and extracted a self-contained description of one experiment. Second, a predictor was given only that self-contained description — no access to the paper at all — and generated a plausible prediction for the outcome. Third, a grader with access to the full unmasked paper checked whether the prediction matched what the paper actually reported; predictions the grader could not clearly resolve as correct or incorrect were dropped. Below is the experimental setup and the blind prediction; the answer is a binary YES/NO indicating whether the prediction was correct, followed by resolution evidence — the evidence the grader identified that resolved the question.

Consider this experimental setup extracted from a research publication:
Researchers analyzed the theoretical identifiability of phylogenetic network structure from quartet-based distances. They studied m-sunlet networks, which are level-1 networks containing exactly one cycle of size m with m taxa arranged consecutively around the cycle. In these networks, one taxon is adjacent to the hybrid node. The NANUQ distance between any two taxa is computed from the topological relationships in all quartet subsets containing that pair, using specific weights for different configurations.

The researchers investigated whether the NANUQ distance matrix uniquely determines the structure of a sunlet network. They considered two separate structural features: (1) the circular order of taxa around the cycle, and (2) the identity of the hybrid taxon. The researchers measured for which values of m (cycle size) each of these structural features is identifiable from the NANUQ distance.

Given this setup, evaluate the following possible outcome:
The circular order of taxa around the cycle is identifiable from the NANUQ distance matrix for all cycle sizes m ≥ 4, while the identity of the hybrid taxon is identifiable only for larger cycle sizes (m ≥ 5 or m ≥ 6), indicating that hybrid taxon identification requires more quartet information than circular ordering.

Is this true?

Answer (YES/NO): YES